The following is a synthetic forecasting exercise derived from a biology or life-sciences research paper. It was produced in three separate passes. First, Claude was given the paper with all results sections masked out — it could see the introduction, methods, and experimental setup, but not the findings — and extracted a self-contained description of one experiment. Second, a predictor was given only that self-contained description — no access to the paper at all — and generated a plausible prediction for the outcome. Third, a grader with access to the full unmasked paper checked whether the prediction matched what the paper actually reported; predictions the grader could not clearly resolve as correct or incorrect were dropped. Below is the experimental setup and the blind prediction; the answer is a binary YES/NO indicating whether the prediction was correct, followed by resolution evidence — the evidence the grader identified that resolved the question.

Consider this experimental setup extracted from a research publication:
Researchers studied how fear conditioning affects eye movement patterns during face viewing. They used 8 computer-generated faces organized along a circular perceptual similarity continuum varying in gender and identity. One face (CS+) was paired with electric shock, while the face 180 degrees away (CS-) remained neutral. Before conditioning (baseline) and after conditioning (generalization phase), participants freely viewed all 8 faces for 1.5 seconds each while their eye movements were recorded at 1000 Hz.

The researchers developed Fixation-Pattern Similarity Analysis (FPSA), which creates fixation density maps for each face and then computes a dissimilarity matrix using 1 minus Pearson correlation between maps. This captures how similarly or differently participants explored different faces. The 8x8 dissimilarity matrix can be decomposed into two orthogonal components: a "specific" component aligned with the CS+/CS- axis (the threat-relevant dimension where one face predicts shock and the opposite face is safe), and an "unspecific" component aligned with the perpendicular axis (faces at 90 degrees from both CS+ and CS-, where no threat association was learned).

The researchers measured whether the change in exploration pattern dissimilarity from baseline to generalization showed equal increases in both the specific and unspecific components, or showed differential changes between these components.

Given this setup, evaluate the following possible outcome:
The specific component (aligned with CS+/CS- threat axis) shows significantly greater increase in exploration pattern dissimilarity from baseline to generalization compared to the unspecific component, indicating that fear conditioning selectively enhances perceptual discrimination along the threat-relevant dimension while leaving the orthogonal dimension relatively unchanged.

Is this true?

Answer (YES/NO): YES